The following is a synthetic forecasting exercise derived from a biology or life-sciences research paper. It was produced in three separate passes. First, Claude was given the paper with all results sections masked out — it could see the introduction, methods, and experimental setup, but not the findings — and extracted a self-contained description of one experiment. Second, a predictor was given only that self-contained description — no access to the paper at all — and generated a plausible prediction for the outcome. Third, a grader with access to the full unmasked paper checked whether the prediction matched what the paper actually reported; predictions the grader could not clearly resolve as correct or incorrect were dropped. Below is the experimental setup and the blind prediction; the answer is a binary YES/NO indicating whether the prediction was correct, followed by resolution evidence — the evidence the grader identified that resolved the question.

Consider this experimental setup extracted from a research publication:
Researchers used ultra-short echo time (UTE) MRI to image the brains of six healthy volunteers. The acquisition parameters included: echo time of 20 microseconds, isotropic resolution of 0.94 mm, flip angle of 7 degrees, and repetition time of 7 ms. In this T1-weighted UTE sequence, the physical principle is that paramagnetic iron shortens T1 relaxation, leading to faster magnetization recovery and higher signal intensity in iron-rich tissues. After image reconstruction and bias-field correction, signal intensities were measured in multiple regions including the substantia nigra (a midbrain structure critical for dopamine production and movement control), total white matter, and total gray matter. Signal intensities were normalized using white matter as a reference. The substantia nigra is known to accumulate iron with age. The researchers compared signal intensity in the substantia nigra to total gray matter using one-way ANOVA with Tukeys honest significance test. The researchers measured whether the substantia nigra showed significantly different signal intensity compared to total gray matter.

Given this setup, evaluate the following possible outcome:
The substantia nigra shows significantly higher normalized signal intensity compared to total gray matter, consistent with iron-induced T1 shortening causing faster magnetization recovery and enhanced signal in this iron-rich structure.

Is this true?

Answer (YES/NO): YES